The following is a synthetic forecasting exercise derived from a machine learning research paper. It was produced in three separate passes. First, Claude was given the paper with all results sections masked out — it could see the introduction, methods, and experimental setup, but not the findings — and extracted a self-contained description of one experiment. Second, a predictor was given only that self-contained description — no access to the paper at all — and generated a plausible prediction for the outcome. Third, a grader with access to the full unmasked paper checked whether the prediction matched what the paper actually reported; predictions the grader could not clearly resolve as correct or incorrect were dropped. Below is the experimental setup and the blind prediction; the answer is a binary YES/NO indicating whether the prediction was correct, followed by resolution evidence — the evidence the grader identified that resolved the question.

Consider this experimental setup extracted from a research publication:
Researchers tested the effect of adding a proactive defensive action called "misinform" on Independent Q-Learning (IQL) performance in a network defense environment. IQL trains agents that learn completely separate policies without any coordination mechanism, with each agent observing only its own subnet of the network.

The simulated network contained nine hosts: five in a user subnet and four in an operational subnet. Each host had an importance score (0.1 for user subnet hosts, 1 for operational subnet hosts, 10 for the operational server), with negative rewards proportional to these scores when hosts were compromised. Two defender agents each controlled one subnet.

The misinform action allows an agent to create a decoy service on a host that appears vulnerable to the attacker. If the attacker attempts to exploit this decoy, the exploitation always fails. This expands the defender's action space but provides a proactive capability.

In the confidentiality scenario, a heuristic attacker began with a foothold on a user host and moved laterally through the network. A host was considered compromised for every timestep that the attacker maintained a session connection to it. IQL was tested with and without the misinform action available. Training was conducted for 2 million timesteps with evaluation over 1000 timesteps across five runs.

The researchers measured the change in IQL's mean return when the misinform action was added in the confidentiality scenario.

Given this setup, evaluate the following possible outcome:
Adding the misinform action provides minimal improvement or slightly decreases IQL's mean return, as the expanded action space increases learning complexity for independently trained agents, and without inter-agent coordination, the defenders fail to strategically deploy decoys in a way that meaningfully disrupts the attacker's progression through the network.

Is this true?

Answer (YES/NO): NO